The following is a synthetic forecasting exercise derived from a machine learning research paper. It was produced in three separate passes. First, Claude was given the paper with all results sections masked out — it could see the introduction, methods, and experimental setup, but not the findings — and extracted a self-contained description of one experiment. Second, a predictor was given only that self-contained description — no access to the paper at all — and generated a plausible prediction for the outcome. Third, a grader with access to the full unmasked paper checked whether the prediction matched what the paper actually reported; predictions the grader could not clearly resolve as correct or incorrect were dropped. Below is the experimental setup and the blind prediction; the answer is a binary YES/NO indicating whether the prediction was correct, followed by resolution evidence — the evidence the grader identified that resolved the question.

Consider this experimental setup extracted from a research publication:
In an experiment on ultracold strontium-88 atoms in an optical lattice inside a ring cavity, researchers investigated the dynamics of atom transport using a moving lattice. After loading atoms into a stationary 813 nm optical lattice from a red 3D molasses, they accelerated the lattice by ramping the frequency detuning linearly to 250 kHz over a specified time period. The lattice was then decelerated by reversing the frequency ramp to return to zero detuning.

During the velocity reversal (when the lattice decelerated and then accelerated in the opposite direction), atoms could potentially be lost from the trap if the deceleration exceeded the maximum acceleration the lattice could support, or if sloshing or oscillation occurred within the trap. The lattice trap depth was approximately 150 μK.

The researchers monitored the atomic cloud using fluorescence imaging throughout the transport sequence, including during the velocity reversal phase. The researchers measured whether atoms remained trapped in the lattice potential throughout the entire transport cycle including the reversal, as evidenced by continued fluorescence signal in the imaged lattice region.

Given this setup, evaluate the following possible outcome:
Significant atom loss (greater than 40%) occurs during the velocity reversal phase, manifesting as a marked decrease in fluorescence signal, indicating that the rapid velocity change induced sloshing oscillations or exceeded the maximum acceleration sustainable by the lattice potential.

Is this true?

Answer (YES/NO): NO